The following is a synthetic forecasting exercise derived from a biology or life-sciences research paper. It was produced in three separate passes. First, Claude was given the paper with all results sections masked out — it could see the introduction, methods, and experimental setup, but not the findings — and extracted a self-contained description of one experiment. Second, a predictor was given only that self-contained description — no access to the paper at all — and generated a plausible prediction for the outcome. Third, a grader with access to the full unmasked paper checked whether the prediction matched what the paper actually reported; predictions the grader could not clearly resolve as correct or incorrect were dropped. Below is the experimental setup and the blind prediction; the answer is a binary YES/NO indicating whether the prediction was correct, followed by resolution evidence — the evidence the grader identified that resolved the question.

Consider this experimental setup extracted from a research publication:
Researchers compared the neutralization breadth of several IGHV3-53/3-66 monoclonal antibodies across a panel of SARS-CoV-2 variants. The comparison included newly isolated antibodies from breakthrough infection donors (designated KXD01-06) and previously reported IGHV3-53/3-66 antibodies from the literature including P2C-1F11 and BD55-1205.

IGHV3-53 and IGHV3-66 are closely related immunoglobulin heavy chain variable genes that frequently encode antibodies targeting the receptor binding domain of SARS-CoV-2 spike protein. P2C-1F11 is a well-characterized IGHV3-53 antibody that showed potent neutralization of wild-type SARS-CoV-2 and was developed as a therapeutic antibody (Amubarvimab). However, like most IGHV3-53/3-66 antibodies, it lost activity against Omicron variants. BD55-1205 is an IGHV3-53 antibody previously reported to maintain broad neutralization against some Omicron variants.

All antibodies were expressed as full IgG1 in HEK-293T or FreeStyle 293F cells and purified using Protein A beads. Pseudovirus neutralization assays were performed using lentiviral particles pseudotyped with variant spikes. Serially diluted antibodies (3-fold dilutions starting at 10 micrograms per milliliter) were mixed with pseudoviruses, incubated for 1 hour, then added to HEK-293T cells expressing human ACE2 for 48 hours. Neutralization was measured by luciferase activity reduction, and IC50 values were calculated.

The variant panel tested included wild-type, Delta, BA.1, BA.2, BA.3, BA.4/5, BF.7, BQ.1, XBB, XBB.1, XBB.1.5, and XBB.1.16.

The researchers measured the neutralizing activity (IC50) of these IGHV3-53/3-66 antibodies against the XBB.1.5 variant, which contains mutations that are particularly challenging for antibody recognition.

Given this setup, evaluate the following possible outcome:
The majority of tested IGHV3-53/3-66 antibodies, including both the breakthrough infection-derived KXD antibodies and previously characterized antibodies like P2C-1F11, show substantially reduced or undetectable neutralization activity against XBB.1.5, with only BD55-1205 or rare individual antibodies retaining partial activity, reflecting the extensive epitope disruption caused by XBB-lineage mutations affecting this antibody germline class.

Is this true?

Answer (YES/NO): NO